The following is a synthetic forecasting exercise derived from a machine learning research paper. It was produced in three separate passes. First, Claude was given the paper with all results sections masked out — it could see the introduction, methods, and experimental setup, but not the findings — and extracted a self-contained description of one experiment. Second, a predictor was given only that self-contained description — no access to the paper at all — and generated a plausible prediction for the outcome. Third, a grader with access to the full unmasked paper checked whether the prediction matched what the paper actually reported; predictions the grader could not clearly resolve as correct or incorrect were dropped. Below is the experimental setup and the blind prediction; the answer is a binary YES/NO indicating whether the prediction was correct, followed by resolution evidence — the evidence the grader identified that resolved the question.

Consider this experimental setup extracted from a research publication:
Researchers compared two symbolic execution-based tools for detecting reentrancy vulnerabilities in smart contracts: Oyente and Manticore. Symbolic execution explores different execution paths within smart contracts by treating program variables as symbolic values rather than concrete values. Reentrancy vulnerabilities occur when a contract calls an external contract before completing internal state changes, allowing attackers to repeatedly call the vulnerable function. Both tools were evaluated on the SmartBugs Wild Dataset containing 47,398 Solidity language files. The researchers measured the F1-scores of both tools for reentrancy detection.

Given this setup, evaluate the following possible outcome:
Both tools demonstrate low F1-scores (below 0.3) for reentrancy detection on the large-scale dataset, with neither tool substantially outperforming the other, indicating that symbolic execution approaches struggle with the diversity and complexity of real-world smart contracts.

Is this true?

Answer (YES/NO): NO